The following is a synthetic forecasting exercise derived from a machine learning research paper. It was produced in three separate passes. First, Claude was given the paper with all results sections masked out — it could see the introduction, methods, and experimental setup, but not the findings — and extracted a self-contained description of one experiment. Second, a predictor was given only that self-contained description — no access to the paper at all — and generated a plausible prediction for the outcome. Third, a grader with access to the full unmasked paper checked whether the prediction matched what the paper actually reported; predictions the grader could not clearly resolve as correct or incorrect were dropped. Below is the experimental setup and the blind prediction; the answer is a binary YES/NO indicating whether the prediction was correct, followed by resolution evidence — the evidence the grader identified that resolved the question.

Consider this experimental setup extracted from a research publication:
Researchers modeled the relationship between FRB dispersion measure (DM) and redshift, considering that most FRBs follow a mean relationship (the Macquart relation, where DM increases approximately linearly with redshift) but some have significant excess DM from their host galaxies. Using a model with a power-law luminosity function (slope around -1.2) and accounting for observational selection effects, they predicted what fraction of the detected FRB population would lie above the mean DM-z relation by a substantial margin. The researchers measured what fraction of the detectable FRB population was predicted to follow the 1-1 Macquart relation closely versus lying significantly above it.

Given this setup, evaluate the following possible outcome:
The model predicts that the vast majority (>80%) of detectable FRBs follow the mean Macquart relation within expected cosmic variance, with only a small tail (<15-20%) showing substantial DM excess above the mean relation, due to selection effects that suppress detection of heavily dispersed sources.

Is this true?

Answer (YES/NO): YES